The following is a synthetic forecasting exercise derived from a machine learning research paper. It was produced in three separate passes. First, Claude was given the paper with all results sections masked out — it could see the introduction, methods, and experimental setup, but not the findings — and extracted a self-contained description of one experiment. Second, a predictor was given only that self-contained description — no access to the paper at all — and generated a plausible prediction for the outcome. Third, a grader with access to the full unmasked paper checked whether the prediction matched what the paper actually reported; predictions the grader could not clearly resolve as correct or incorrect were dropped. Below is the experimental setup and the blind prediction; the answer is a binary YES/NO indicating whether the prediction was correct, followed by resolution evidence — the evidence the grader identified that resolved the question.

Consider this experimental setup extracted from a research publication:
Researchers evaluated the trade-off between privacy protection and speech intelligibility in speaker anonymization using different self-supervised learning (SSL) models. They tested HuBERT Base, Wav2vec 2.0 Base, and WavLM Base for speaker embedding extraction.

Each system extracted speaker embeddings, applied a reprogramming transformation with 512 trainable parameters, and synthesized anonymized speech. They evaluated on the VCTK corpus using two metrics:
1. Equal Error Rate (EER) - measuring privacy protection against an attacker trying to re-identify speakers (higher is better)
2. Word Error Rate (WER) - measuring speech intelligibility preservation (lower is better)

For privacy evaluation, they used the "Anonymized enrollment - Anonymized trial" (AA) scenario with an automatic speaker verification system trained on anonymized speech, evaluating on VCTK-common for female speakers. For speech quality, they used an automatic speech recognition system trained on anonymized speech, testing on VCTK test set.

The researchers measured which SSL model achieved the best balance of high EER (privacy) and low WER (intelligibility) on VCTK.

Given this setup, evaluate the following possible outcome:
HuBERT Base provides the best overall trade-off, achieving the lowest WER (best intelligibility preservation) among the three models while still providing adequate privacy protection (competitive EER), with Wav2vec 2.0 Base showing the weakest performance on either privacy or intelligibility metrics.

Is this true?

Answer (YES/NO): NO